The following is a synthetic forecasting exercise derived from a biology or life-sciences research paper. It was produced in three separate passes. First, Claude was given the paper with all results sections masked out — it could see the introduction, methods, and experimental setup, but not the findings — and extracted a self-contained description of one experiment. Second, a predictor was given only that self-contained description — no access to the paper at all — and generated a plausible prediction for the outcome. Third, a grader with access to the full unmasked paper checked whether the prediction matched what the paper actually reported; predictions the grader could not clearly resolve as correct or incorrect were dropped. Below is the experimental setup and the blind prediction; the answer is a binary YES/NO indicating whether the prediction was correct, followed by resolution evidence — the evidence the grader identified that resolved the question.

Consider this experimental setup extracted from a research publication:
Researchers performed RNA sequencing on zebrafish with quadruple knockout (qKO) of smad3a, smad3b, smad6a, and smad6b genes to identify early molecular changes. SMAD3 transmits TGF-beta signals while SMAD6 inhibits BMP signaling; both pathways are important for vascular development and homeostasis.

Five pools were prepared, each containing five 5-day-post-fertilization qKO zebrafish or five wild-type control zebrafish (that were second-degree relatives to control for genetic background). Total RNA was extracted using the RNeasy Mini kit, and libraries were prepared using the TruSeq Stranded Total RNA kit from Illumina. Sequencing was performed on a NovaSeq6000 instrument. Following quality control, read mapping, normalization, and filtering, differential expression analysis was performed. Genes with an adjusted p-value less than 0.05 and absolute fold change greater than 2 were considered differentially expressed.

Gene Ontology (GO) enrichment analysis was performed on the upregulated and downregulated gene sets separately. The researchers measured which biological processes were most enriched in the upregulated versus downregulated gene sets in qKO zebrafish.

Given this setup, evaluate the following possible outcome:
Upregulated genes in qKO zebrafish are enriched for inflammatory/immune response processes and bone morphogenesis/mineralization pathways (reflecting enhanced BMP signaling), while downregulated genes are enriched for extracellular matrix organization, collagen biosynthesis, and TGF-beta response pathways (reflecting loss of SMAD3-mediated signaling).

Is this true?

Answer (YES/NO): NO